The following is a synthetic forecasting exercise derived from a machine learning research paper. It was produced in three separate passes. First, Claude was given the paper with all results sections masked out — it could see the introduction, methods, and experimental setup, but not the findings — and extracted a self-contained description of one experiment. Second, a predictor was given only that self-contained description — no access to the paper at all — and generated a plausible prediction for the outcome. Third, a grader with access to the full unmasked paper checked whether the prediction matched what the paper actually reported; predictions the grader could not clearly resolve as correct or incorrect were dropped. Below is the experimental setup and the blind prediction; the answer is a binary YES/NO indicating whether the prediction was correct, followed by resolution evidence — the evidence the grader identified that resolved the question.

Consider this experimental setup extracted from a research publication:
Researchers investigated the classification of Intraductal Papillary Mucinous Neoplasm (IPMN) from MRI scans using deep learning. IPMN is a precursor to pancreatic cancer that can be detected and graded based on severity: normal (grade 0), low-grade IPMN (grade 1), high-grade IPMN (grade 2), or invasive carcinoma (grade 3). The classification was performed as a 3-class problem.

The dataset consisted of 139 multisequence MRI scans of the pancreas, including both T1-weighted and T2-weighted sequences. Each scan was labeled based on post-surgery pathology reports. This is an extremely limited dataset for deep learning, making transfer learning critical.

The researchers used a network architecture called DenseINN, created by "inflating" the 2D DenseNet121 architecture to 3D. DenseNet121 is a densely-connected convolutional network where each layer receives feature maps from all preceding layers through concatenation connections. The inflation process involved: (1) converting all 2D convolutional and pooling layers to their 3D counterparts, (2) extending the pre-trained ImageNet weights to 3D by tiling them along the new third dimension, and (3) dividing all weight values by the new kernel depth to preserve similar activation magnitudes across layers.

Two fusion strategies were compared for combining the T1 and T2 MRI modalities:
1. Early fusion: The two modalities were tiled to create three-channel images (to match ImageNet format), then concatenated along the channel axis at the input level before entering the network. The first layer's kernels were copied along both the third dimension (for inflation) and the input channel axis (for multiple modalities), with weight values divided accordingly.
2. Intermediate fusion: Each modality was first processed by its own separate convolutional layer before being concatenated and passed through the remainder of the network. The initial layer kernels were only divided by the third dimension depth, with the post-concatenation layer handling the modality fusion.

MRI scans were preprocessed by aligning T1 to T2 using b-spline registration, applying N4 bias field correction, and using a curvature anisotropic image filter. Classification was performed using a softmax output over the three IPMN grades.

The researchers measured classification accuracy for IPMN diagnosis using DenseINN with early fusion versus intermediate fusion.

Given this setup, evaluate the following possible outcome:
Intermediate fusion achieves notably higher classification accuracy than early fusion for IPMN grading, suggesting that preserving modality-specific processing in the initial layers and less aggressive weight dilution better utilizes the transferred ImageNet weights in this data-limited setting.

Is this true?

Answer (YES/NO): YES